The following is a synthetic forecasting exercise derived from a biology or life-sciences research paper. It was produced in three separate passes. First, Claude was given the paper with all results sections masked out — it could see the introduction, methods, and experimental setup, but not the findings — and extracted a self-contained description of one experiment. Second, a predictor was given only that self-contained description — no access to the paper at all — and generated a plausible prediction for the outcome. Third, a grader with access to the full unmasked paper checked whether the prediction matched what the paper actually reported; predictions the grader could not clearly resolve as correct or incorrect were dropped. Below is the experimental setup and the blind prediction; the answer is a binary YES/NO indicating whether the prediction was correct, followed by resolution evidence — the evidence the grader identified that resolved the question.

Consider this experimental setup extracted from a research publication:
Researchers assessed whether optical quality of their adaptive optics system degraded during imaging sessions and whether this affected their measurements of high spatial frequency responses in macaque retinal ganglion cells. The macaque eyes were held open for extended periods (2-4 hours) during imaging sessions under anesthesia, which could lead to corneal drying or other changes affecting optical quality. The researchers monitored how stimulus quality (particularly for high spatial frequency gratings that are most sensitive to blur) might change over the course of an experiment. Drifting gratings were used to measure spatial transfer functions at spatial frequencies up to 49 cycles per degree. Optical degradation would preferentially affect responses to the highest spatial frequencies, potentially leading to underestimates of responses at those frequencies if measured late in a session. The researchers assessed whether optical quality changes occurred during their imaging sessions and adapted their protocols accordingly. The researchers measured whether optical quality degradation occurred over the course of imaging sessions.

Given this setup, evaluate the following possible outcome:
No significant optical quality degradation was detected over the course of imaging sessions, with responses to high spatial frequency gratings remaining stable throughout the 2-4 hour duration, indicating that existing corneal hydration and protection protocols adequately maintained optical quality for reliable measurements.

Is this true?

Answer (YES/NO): NO